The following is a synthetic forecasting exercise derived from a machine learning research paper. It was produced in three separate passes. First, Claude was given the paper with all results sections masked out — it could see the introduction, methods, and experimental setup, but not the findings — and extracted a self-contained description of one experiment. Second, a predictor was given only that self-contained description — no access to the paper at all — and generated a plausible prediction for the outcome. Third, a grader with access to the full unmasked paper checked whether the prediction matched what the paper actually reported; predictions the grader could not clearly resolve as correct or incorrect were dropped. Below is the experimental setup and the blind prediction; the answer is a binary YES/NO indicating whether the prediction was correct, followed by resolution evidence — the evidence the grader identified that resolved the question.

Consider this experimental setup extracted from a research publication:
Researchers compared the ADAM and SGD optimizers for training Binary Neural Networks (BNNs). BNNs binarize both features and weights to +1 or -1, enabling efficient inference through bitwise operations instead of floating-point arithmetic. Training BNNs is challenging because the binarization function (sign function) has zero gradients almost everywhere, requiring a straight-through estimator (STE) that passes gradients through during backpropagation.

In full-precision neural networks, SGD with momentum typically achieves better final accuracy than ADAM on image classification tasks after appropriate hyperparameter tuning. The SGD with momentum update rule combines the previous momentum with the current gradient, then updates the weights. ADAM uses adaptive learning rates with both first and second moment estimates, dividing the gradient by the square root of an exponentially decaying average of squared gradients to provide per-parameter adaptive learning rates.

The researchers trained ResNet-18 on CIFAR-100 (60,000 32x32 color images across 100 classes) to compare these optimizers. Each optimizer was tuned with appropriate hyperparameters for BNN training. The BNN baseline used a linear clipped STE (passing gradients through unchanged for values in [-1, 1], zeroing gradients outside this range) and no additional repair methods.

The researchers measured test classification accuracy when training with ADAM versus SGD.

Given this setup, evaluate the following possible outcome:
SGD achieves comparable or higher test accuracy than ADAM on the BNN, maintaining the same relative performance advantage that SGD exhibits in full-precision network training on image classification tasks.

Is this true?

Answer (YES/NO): YES